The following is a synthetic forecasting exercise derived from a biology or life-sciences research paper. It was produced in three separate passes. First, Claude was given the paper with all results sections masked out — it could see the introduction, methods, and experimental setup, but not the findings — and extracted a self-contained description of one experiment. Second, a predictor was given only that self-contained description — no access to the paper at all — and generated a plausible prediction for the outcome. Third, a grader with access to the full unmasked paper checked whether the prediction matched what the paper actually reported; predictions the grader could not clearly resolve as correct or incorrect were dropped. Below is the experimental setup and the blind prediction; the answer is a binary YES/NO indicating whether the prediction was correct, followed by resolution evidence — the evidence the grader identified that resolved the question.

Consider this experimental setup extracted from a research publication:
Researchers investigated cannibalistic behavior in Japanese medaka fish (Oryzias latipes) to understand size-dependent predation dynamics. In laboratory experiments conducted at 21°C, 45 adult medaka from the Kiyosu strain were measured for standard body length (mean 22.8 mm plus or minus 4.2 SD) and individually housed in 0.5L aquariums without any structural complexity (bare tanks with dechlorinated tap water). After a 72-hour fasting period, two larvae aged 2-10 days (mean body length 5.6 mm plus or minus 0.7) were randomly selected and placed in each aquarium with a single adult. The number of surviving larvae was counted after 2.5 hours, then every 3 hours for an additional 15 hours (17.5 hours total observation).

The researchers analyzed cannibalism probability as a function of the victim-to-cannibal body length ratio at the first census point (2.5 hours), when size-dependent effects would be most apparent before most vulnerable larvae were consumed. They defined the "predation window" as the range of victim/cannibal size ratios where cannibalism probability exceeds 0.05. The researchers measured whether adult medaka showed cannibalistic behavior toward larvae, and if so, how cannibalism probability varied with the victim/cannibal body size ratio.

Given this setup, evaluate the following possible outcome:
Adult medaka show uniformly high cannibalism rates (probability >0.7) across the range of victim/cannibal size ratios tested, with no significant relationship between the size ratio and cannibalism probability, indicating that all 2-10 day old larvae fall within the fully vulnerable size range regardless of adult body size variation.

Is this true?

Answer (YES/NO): NO